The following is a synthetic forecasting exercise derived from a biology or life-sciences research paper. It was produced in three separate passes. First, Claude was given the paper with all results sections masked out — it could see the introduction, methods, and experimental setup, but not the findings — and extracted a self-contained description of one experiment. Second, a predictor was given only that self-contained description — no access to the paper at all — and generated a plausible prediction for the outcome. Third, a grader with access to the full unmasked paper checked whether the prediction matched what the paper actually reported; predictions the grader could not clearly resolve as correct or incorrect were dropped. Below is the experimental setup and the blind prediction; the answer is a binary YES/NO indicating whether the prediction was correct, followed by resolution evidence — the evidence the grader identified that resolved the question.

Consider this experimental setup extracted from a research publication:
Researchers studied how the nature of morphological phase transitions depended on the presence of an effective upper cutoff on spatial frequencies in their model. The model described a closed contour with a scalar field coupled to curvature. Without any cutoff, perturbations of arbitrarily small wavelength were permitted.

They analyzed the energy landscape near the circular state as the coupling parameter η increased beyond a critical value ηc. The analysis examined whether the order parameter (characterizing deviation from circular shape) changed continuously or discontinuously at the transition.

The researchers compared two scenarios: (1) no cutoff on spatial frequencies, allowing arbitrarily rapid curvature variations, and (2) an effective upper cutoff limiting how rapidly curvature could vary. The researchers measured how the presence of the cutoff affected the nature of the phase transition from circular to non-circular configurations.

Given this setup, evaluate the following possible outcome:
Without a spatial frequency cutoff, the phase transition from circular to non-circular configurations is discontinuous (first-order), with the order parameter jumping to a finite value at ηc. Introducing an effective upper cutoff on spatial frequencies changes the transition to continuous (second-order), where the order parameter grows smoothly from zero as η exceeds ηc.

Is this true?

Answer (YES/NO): NO